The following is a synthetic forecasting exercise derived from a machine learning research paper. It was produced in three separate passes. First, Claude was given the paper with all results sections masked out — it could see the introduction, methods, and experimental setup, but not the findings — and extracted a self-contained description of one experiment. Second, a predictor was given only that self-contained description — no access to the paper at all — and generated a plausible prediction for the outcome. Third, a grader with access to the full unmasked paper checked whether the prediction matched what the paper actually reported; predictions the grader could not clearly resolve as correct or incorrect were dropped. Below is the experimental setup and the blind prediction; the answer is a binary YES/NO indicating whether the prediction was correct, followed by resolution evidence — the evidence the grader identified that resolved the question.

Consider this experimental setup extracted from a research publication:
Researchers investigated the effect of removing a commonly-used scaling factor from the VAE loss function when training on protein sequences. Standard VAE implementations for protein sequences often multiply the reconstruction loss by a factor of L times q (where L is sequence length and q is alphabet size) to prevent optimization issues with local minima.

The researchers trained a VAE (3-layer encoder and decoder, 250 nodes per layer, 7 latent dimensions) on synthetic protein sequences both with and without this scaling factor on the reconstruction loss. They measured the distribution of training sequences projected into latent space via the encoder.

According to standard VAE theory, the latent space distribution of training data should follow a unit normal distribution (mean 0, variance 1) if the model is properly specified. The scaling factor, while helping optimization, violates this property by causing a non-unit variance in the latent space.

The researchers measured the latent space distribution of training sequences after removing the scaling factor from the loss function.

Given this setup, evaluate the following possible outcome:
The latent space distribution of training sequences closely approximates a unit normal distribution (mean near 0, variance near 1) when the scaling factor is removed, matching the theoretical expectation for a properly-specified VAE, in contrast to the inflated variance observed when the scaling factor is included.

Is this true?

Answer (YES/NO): YES